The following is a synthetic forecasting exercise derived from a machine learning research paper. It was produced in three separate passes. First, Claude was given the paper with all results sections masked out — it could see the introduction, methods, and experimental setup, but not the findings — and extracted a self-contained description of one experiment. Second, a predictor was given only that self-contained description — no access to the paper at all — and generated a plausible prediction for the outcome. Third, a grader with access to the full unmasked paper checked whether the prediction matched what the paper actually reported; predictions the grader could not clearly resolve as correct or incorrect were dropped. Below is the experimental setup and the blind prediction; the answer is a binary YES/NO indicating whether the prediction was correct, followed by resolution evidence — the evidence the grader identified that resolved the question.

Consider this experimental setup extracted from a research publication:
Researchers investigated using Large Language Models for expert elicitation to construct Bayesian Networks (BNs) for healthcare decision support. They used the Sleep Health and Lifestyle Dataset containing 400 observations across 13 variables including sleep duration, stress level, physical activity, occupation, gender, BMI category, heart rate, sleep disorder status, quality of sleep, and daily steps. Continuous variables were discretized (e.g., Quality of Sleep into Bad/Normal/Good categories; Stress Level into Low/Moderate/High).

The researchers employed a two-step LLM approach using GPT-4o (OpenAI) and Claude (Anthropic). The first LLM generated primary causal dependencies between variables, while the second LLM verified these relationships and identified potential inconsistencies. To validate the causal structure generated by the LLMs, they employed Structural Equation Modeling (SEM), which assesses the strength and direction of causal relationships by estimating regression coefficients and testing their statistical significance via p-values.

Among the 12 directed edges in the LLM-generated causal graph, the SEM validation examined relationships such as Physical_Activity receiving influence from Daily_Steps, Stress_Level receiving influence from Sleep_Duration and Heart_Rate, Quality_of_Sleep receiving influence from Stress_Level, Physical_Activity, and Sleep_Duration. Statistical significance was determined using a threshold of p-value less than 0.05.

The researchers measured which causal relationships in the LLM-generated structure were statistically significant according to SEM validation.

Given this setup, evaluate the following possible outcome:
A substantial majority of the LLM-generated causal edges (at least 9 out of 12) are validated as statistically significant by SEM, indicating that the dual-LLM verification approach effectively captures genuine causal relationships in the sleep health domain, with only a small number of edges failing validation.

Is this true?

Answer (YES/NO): YES